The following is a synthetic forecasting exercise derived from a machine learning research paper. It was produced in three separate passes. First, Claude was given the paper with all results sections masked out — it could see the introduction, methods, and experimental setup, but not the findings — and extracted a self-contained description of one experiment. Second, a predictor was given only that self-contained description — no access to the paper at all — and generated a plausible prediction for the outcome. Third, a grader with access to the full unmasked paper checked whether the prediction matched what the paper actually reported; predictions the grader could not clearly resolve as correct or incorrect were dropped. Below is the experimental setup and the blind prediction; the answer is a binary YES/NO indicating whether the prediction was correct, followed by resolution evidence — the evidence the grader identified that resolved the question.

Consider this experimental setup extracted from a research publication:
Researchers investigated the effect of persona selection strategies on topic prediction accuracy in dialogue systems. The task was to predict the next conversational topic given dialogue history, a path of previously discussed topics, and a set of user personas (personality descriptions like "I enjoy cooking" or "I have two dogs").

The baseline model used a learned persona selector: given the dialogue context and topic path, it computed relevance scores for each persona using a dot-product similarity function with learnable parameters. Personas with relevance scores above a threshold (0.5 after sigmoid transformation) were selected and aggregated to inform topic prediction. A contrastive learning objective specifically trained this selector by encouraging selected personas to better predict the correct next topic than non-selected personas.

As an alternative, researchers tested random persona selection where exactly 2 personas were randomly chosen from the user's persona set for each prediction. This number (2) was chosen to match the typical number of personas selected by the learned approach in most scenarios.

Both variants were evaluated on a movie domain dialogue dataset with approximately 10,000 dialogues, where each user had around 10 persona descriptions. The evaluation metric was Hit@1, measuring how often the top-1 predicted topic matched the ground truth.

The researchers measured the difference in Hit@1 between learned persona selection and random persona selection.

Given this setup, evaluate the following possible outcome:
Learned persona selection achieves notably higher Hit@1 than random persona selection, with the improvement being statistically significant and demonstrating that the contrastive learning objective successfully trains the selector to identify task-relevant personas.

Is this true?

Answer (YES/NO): YES